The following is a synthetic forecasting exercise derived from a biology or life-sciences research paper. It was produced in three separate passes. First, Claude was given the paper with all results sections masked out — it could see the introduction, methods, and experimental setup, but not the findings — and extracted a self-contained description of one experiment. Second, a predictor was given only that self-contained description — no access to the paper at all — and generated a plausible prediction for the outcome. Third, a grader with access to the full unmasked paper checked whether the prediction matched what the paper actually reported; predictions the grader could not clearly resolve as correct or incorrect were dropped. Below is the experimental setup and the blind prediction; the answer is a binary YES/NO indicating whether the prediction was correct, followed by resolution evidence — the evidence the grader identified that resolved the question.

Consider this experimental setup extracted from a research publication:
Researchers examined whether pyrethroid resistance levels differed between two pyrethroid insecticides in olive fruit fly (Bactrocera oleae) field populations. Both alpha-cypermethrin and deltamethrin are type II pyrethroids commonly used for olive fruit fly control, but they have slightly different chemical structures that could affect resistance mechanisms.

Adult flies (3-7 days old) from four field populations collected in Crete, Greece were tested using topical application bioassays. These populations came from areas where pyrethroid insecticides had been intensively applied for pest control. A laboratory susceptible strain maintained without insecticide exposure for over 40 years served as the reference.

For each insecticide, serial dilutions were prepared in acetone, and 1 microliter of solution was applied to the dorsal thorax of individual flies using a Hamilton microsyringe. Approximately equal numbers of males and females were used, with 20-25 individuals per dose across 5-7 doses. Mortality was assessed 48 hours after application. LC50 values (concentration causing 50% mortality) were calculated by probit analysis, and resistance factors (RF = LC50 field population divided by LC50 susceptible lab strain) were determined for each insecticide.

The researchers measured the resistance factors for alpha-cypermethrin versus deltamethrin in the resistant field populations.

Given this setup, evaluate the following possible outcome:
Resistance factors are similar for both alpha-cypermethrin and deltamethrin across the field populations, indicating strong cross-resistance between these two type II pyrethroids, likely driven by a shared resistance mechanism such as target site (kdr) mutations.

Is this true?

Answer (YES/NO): NO